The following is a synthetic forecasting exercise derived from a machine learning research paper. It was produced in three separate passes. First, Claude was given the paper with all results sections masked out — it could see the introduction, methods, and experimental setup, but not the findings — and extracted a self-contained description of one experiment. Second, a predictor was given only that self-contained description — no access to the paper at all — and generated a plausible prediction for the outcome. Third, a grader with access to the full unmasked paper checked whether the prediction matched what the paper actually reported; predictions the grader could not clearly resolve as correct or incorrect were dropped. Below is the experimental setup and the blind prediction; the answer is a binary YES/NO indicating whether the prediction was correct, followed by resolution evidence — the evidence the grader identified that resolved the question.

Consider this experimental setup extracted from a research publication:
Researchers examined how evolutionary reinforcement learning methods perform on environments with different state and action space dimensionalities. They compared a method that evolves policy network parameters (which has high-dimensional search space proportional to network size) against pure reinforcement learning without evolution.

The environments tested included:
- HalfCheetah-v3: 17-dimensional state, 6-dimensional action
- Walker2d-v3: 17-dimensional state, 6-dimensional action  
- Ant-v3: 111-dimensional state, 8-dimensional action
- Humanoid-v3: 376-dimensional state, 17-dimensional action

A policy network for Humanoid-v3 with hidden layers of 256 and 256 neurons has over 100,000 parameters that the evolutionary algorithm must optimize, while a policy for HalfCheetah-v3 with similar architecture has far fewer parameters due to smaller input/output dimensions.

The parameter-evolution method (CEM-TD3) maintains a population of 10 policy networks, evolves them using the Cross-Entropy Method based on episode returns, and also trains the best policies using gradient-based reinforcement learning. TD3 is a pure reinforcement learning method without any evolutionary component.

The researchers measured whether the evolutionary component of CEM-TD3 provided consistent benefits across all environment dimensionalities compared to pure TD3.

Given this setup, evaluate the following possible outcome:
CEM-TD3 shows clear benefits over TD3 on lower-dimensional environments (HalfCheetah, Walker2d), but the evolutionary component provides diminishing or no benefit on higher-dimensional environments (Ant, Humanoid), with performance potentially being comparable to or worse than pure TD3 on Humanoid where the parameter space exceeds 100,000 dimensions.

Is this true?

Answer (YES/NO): NO